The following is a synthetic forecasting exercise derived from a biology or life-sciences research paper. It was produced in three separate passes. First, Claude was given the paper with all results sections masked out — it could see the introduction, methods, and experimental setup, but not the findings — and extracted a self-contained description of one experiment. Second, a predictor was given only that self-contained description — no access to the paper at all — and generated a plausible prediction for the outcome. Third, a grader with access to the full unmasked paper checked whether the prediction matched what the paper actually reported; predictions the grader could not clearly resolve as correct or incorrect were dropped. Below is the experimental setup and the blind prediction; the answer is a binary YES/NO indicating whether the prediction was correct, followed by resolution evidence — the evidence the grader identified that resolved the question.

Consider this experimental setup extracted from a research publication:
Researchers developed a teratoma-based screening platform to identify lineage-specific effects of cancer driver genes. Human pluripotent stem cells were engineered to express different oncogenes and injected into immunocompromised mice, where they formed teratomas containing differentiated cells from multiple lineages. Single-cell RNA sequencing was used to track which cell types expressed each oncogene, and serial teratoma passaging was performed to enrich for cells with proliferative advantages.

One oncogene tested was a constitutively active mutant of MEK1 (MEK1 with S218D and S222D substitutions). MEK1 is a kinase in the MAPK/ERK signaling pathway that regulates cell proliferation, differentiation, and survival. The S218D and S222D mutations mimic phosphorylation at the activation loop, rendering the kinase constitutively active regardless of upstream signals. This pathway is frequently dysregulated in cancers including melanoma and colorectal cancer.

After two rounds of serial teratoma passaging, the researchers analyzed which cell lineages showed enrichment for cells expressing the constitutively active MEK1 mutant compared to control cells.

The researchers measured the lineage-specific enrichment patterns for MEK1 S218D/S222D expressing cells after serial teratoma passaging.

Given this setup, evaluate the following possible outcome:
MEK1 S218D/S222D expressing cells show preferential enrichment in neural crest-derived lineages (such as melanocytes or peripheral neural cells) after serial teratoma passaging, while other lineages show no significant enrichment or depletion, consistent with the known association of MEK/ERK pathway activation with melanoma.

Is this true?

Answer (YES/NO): NO